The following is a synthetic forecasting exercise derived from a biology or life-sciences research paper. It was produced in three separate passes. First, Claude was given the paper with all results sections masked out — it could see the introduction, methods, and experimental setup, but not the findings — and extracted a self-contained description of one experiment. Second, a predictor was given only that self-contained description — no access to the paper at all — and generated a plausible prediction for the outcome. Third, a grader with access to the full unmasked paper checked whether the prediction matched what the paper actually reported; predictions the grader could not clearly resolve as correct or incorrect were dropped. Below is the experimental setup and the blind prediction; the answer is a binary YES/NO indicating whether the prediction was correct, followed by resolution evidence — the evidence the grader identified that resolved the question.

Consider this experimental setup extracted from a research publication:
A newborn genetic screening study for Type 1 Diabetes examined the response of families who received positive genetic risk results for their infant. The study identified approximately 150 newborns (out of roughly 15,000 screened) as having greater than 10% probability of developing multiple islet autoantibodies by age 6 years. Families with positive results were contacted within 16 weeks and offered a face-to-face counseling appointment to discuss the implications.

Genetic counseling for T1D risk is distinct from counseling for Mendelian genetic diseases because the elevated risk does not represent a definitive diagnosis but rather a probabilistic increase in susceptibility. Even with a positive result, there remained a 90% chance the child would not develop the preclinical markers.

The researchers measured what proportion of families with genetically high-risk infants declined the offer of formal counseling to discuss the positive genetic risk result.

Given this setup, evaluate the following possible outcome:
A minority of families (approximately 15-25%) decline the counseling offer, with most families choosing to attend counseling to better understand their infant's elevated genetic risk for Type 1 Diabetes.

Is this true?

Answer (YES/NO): YES